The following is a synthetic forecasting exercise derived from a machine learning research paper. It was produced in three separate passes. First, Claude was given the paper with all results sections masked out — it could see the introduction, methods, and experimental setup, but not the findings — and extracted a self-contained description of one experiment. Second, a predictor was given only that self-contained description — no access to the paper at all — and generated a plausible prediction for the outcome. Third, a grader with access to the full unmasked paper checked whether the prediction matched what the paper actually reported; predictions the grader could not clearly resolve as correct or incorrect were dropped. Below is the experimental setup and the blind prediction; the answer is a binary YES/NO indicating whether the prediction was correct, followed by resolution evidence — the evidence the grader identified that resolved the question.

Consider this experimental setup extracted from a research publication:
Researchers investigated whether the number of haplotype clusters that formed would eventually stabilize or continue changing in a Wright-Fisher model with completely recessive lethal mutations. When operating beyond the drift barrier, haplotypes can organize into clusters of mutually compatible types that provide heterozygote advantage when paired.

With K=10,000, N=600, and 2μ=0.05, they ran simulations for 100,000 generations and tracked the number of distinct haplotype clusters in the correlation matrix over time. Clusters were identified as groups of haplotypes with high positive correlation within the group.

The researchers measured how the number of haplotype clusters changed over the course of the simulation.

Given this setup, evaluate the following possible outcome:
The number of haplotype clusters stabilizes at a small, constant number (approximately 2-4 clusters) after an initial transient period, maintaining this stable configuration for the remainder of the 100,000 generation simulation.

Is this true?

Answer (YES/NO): NO